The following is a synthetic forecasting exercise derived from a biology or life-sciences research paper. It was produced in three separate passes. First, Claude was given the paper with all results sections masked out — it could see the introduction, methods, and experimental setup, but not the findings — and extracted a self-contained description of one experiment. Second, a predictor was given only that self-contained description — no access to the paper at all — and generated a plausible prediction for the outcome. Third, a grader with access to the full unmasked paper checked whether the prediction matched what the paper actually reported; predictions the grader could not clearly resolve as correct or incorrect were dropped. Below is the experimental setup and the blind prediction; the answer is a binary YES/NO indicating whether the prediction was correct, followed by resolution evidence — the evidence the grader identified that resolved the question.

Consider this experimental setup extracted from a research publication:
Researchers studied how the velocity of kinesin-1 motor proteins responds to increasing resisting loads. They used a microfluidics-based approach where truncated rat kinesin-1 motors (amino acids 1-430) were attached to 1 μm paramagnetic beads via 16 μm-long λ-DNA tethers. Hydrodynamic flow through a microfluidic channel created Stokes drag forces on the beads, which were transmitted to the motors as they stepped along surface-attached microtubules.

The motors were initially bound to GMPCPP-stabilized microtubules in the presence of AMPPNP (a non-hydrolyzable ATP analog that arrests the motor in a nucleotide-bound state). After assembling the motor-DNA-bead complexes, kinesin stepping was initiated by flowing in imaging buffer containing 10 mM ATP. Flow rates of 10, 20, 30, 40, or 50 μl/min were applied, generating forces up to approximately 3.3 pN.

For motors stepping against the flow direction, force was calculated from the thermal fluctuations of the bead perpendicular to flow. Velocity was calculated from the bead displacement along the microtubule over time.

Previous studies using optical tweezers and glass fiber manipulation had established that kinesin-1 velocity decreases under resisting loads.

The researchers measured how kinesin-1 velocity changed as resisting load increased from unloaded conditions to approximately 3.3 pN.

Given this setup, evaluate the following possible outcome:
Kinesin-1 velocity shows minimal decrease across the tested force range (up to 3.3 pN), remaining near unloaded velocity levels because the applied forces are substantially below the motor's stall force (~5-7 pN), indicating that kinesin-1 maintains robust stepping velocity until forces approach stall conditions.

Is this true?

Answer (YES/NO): NO